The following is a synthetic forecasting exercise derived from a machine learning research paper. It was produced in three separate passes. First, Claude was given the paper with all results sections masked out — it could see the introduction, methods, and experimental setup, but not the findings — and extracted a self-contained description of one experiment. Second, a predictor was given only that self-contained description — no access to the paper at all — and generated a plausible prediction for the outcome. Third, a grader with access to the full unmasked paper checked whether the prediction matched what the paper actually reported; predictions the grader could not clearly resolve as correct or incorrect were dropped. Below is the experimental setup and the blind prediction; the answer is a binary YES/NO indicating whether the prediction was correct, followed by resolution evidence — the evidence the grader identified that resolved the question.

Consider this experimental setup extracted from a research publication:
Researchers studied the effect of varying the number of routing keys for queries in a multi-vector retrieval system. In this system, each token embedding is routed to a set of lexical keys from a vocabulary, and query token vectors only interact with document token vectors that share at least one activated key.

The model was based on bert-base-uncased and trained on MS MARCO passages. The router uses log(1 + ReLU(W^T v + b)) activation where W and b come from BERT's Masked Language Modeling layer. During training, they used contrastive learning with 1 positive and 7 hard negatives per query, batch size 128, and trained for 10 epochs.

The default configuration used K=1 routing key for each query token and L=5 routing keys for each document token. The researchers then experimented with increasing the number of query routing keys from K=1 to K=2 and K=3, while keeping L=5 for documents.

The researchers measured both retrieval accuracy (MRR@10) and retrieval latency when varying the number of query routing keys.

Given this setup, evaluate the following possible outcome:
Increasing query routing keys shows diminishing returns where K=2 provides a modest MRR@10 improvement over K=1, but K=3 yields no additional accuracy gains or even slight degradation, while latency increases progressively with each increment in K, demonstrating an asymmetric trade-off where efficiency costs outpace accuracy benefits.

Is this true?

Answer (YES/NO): NO